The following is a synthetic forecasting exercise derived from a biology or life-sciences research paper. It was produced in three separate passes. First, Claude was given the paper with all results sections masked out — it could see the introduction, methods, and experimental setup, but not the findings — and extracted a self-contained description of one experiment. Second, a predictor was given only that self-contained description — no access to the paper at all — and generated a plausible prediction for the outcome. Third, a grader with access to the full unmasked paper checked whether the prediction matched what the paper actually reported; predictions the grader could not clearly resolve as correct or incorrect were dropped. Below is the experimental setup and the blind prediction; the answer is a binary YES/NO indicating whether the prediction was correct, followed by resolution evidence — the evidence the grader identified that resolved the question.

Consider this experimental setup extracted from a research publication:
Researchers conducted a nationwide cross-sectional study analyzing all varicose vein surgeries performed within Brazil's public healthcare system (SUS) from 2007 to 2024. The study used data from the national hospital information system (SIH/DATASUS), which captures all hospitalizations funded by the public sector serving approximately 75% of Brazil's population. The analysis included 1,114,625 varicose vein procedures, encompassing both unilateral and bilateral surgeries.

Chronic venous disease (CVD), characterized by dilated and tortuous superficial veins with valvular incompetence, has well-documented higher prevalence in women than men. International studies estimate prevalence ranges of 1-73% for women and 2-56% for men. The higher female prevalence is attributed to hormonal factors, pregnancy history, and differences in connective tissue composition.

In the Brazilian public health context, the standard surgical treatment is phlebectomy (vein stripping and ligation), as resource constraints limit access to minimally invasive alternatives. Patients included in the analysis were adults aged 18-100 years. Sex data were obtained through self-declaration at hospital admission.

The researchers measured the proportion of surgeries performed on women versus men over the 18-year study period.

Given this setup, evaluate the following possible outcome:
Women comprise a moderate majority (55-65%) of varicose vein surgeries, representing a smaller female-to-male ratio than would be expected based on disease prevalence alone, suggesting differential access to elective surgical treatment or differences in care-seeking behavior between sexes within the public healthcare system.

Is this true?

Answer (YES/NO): NO